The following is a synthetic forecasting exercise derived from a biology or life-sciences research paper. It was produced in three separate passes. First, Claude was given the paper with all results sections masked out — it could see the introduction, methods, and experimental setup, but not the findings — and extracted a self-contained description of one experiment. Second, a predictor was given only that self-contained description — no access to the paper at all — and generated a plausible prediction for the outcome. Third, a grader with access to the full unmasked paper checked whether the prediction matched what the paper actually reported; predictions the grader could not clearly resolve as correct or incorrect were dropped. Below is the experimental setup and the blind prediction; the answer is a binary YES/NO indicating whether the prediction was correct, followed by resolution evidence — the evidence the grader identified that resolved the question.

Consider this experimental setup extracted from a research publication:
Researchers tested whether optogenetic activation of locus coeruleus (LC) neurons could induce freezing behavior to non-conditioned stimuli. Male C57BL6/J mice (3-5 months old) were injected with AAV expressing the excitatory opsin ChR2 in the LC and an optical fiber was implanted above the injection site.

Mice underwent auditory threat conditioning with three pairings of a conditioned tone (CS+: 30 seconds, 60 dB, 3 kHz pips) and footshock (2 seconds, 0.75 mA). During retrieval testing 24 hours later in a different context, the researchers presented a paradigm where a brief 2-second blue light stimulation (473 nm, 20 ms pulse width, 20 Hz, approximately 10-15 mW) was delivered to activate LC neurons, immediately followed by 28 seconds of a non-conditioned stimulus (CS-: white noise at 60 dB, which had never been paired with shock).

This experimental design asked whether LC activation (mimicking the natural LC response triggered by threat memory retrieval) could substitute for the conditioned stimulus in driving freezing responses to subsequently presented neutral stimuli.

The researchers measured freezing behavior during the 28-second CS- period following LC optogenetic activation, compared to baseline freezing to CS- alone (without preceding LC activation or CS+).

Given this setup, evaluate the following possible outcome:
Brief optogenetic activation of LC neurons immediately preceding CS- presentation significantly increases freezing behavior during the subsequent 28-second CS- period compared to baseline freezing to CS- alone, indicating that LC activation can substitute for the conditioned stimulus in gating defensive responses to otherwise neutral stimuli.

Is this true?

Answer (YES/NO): YES